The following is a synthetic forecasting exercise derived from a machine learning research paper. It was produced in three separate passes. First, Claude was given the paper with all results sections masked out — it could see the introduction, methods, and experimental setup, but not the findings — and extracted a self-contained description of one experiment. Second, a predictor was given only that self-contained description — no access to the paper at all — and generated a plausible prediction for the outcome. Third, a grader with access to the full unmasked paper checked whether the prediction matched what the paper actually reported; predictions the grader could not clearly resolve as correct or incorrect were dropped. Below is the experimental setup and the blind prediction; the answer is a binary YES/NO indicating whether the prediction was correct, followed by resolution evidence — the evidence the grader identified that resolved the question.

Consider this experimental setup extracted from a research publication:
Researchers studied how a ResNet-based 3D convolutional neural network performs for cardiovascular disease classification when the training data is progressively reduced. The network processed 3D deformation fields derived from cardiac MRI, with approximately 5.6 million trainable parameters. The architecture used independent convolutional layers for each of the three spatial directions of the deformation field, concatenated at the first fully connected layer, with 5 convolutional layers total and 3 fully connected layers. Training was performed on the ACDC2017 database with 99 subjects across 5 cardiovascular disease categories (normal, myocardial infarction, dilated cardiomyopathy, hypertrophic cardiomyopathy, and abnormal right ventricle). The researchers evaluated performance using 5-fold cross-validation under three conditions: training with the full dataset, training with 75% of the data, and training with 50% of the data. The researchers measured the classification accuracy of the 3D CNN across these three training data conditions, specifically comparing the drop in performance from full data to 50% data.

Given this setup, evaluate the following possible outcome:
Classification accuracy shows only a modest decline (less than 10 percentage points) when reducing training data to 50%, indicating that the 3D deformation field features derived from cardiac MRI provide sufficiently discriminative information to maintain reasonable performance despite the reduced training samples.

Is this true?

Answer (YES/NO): NO